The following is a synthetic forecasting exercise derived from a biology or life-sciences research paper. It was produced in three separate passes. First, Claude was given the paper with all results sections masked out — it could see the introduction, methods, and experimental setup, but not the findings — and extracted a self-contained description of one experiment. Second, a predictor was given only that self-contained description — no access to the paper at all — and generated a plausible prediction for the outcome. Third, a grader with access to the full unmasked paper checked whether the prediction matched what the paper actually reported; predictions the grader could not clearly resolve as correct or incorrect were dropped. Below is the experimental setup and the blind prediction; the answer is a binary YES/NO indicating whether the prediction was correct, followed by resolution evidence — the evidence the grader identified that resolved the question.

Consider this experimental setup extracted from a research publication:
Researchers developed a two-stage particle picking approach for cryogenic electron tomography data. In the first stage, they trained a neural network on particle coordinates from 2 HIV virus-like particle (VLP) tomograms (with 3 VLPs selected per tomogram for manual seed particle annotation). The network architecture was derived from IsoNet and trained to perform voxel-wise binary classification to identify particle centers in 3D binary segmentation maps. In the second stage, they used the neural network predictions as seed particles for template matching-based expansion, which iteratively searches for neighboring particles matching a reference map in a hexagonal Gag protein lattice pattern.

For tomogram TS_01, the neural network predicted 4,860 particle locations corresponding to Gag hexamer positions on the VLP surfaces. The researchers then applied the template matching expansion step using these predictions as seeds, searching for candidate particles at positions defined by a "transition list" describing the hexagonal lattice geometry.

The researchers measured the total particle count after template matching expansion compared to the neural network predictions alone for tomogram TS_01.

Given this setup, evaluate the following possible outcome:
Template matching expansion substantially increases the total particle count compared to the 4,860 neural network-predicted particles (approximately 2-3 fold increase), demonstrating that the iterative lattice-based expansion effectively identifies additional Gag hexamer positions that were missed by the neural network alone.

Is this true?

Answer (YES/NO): NO